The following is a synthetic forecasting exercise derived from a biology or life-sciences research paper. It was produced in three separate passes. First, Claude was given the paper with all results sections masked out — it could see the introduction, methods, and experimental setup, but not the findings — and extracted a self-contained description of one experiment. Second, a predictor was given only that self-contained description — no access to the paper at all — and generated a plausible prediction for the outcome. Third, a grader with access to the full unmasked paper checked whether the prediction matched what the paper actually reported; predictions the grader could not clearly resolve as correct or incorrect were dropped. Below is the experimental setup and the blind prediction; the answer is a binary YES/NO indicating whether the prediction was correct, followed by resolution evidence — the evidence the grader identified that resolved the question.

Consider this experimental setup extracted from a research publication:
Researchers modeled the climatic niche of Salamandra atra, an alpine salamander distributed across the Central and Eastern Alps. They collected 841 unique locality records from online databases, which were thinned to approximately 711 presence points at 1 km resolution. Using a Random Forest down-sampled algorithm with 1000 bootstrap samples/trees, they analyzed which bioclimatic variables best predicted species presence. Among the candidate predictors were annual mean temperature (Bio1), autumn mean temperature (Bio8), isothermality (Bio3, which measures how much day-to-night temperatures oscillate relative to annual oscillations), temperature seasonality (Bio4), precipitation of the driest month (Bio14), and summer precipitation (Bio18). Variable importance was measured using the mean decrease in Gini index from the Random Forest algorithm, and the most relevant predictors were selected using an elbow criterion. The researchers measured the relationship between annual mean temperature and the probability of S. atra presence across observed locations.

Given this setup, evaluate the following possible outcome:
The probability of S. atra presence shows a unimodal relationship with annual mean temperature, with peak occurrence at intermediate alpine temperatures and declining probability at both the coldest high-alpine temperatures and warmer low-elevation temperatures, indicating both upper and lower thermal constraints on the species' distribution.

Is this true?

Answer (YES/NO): YES